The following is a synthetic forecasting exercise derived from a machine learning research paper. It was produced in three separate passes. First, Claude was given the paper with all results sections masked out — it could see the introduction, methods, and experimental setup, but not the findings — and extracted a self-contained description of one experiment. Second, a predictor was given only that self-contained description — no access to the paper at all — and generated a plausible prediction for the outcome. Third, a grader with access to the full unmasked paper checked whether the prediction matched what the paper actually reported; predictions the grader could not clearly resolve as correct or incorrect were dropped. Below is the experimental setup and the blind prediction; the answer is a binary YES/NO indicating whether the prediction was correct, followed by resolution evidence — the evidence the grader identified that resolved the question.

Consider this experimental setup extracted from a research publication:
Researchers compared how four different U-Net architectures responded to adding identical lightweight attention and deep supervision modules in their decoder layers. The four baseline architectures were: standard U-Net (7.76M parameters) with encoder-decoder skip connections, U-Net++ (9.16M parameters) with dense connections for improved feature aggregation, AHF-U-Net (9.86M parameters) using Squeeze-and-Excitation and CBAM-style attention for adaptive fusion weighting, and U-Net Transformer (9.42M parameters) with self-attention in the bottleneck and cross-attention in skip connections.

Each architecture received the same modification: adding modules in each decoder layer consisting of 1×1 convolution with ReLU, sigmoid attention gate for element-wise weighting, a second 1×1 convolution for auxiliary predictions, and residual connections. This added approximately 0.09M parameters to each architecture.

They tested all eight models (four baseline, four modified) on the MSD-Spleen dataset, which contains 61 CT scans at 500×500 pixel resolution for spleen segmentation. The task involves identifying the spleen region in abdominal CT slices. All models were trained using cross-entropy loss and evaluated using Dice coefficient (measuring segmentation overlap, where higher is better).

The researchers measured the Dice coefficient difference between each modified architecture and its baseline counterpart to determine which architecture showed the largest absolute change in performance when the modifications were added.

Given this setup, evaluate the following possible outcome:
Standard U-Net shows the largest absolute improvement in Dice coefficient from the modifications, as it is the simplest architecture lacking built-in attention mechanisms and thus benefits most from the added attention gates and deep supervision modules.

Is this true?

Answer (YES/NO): YES